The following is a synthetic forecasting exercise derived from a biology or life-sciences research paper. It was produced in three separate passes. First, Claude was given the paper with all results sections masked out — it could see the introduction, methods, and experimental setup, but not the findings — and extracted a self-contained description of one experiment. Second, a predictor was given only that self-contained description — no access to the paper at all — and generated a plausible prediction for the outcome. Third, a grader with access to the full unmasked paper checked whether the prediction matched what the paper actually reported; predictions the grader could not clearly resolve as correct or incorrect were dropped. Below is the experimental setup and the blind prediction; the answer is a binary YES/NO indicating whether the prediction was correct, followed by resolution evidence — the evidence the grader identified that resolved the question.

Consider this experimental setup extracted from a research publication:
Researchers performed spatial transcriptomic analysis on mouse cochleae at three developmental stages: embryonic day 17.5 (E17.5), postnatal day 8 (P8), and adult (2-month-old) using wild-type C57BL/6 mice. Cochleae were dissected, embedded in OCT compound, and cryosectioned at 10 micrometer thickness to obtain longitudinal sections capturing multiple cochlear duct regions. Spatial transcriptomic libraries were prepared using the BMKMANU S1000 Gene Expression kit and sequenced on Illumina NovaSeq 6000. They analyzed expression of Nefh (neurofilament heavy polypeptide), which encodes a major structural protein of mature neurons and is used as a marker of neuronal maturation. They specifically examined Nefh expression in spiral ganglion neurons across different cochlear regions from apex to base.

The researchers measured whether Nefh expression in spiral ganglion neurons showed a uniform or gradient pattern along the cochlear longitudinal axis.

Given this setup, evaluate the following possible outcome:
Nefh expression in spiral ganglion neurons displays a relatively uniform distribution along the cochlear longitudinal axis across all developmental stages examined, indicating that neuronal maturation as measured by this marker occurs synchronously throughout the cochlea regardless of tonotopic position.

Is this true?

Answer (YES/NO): NO